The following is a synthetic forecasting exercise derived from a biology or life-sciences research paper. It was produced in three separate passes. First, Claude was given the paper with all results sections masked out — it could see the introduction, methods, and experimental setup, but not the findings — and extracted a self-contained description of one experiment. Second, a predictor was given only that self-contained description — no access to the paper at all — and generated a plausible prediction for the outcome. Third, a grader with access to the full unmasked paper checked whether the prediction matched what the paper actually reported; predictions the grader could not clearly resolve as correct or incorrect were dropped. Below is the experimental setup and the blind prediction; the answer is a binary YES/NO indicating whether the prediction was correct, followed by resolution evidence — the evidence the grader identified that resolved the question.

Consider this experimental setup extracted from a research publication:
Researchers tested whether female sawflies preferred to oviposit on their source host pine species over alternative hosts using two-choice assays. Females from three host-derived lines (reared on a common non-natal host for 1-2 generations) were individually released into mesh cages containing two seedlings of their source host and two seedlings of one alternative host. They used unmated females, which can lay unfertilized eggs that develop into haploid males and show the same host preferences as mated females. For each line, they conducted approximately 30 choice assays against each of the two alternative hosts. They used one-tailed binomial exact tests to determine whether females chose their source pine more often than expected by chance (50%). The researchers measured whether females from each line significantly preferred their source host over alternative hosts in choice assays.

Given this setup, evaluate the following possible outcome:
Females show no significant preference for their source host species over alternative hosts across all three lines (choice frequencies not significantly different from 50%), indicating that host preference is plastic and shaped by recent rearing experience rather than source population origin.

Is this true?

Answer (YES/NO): NO